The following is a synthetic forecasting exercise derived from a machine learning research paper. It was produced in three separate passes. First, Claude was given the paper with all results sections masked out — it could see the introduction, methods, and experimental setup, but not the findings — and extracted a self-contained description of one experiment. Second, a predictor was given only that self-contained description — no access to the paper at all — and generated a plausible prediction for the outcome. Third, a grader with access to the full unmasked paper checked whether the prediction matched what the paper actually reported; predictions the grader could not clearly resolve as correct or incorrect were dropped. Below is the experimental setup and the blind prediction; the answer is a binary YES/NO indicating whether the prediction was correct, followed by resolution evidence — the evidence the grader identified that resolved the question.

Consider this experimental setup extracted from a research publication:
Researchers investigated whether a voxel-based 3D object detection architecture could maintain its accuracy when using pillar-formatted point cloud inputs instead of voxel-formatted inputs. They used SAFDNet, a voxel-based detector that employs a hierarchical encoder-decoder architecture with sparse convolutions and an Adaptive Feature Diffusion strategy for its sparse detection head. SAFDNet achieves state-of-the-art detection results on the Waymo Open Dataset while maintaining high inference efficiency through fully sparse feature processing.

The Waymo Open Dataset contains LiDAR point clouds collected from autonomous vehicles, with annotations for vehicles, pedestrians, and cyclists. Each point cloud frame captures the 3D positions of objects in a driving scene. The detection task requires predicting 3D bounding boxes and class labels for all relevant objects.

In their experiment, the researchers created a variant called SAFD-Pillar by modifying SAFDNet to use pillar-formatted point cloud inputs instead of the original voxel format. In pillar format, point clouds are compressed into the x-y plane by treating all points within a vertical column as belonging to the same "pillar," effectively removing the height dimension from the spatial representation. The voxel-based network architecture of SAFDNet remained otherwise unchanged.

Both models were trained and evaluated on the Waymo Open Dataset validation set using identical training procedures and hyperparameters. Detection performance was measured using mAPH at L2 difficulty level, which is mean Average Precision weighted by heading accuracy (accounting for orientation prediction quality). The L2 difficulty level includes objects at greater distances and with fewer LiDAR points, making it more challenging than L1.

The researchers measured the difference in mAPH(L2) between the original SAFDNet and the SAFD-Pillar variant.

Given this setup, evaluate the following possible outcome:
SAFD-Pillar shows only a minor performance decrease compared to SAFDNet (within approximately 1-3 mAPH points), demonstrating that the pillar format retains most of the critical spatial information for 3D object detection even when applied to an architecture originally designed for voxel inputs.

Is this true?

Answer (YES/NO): NO